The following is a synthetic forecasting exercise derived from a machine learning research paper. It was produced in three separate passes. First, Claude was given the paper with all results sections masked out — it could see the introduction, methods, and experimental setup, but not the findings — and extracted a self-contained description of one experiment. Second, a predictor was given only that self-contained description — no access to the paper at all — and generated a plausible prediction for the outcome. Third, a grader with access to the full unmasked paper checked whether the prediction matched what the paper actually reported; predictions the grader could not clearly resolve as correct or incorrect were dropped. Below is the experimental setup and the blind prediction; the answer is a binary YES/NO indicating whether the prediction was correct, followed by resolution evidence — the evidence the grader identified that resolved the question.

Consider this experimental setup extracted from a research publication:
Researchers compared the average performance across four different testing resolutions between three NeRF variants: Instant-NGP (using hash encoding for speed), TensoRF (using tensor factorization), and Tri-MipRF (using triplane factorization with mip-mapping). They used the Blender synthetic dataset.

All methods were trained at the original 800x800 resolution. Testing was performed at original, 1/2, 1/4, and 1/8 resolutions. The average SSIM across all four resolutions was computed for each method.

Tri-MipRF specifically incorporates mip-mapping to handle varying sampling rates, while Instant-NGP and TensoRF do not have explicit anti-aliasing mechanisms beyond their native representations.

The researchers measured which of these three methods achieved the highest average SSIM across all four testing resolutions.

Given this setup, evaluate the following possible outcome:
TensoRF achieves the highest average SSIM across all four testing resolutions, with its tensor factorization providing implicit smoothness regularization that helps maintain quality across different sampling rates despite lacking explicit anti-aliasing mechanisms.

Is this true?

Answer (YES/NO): NO